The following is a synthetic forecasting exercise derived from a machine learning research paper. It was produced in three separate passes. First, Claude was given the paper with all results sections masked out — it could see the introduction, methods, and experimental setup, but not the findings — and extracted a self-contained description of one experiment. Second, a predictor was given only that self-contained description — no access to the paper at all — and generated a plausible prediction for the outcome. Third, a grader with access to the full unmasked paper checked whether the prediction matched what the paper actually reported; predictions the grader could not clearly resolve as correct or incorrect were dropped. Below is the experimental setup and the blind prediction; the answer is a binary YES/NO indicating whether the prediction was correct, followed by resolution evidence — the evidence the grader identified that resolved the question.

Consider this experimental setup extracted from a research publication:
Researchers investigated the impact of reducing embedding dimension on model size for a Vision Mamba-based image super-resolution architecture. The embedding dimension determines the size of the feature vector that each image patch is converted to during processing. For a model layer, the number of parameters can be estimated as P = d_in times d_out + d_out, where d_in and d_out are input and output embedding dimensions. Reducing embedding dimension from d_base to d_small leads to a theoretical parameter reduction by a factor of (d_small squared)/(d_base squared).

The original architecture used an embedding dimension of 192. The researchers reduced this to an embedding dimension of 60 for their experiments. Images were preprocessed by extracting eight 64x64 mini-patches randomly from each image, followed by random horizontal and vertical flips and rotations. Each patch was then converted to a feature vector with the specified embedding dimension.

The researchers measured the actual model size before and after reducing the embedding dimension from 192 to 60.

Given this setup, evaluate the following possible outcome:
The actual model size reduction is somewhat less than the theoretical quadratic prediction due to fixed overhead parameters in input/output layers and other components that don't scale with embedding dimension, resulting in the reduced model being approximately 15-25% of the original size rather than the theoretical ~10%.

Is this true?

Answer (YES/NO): NO